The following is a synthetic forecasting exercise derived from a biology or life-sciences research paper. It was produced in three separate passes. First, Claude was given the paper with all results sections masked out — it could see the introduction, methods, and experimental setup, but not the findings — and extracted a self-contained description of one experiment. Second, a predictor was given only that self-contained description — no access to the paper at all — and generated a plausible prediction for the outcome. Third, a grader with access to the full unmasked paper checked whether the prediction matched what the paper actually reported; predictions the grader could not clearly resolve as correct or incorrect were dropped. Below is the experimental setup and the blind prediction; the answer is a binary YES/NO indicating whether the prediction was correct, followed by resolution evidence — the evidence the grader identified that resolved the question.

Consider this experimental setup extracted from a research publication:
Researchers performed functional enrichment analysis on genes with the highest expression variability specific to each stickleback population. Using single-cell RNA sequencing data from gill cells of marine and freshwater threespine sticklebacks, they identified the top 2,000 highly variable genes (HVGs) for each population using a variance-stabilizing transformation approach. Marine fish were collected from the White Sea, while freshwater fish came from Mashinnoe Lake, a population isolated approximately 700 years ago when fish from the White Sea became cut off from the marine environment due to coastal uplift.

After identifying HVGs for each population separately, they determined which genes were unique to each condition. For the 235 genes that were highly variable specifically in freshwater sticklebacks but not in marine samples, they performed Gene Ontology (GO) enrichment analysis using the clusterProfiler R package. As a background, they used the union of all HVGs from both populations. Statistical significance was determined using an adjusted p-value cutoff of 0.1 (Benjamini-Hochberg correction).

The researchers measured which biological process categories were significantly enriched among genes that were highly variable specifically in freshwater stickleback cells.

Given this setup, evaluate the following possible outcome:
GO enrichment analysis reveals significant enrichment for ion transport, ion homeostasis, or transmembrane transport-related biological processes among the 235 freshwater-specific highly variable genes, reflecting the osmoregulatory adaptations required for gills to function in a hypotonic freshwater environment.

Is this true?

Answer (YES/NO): NO